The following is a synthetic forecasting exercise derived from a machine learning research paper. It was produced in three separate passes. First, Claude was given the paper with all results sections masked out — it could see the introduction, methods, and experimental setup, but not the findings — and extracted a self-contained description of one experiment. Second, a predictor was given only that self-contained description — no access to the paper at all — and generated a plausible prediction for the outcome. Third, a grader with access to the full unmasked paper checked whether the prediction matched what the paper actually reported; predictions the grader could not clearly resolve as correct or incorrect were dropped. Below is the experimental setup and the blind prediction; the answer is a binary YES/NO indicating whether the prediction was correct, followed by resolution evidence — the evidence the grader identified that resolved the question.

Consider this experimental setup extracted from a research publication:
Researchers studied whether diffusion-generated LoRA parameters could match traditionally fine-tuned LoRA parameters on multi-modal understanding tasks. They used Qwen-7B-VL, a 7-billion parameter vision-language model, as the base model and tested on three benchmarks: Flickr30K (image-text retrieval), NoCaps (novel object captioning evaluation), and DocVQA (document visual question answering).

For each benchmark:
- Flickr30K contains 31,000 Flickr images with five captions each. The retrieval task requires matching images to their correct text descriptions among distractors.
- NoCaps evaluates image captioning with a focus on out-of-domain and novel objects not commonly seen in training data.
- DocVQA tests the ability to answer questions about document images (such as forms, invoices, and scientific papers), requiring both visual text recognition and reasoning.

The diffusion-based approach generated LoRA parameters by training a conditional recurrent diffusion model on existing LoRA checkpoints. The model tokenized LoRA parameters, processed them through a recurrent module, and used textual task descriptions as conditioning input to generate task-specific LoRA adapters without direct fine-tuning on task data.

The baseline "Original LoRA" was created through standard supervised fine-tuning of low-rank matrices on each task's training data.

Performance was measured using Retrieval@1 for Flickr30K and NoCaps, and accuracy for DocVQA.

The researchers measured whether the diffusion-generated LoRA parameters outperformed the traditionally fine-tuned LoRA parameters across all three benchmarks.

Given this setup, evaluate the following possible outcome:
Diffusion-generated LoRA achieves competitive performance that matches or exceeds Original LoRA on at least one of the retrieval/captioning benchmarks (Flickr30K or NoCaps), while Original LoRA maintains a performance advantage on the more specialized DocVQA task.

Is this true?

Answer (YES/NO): YES